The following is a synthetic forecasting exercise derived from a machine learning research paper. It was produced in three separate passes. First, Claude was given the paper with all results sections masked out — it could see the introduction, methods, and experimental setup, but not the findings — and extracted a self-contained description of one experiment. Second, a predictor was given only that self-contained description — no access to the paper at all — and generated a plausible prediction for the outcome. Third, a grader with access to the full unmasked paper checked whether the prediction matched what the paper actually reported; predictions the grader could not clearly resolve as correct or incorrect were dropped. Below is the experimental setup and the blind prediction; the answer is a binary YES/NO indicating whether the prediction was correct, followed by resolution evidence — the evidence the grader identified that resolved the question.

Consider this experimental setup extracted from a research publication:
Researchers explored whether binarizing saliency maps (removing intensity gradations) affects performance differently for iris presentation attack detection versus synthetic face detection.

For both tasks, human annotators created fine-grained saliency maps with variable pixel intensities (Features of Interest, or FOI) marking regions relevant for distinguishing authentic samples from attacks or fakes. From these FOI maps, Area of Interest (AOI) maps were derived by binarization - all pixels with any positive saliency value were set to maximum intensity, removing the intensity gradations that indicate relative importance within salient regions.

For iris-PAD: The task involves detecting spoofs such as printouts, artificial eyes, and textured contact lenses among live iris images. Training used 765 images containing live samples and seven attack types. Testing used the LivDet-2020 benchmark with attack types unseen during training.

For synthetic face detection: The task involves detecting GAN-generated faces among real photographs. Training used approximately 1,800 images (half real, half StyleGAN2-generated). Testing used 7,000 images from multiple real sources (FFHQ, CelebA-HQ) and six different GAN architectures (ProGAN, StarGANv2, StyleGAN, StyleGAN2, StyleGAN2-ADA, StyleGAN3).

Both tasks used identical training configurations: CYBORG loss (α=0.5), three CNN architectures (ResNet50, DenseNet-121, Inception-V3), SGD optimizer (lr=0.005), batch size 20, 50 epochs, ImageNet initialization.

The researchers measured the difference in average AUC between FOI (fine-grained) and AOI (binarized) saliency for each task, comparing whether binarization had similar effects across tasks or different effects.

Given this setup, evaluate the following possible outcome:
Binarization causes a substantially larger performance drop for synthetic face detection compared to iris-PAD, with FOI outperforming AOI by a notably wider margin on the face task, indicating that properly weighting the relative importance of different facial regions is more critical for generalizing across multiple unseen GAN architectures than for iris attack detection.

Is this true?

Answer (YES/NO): NO